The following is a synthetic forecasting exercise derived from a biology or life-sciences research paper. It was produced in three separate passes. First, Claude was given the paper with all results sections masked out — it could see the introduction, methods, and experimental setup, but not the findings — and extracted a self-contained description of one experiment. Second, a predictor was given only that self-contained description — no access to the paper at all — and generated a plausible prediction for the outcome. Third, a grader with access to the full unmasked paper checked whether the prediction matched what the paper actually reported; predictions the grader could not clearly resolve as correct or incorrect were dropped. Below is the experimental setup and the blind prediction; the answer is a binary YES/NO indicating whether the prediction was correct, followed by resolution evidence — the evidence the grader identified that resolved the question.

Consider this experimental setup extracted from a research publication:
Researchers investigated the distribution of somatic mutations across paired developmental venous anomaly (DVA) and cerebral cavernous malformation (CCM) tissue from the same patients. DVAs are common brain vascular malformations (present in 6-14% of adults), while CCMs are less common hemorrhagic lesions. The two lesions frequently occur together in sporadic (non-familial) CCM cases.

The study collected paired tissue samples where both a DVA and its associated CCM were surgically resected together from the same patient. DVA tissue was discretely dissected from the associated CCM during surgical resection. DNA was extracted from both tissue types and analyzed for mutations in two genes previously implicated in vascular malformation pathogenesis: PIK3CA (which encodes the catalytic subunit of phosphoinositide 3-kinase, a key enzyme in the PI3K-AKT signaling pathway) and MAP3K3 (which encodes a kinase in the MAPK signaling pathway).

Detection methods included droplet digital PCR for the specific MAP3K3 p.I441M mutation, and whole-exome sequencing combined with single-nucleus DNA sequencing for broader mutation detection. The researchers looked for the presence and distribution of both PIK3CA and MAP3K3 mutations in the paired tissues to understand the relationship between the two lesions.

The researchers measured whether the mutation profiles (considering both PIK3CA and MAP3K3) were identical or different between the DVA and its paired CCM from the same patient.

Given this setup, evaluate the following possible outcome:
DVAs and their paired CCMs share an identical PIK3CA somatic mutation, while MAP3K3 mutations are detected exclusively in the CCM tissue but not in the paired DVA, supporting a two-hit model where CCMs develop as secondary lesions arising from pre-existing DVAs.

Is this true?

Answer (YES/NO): YES